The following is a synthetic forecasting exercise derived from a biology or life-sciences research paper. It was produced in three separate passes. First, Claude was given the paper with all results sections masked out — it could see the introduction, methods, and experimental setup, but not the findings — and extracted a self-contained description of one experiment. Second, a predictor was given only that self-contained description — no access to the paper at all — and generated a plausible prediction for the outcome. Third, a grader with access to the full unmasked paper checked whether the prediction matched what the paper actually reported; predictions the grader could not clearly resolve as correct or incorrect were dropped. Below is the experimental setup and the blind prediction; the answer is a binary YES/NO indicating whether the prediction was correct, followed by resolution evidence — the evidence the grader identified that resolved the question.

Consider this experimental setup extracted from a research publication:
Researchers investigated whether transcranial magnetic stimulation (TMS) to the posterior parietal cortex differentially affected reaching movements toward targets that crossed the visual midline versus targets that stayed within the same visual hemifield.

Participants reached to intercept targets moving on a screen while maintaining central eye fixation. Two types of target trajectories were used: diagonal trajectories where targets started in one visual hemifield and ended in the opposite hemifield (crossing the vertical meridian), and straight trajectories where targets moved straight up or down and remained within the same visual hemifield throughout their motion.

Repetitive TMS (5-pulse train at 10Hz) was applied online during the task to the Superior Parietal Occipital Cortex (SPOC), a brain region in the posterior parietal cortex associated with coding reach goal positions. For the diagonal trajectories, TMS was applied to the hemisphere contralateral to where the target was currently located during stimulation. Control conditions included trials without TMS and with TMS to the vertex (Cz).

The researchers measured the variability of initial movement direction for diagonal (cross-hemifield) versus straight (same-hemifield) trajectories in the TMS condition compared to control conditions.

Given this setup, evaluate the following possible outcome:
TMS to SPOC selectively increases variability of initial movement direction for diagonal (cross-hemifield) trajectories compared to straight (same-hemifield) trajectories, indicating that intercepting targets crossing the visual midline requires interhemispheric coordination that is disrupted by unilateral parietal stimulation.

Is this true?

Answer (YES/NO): YES